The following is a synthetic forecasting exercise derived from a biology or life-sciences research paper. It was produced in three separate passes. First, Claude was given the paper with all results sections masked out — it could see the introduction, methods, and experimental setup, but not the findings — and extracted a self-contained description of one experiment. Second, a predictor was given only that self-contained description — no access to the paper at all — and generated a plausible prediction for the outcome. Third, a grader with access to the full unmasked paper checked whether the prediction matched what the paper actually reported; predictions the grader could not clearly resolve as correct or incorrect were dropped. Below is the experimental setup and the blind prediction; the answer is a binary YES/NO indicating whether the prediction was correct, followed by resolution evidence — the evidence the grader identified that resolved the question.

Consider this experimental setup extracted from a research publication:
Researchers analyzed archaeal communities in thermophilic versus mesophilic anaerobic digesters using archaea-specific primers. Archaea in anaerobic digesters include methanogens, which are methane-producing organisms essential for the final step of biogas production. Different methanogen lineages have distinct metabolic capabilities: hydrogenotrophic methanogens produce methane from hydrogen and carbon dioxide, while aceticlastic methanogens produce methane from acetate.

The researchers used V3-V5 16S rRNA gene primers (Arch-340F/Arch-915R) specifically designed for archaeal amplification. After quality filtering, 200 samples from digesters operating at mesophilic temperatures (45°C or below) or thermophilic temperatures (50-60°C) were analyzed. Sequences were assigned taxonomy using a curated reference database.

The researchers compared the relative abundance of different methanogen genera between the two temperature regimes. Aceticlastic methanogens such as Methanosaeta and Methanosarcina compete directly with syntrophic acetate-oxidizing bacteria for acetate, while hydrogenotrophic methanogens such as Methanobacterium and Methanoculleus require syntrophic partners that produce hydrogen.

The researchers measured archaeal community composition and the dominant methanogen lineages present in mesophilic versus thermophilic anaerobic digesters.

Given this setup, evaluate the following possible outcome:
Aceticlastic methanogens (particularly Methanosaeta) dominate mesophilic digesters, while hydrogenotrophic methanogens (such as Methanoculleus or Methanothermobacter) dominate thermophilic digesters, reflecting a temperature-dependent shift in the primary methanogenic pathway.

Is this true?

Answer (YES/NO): NO